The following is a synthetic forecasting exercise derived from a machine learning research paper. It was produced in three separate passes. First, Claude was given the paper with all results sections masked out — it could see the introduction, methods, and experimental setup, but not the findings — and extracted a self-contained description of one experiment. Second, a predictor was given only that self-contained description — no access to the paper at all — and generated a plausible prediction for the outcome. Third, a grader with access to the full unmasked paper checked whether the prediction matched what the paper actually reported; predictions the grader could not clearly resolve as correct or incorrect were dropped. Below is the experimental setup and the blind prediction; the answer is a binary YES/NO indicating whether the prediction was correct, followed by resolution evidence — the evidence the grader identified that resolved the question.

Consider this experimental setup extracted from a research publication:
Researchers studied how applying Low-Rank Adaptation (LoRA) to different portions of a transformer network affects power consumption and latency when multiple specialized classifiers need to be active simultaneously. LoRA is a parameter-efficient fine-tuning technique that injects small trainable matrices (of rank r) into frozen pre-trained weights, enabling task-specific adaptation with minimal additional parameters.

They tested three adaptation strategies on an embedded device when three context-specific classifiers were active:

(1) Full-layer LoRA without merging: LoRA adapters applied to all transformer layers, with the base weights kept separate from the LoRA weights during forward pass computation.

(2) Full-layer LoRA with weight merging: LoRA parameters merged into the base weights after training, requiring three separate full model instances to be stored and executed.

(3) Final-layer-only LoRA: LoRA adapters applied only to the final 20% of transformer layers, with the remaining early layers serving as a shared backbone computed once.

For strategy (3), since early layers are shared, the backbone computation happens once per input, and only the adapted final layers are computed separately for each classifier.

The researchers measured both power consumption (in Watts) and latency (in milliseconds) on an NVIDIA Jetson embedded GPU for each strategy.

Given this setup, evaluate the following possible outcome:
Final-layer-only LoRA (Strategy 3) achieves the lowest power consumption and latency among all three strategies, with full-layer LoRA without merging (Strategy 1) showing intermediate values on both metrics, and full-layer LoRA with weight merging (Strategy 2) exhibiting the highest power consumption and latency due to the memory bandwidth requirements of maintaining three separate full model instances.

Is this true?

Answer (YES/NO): NO